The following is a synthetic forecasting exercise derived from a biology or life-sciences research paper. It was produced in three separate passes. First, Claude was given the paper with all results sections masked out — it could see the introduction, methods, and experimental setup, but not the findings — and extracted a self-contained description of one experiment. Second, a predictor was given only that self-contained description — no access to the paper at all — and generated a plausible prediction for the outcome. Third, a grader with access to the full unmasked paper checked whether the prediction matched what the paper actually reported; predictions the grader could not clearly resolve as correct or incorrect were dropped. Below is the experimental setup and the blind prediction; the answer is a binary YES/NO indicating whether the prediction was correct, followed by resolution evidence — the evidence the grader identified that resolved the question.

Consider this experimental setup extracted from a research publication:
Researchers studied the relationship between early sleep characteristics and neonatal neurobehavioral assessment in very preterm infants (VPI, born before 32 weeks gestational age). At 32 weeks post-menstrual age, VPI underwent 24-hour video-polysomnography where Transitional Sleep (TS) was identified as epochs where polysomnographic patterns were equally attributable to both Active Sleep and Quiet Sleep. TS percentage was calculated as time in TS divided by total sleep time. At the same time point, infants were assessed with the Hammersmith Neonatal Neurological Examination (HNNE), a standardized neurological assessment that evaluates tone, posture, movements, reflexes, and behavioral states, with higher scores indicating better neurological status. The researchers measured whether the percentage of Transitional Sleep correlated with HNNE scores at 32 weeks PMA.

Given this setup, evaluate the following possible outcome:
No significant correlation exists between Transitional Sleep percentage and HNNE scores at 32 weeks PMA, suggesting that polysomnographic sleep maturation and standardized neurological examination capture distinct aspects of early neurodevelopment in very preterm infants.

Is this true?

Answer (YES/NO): NO